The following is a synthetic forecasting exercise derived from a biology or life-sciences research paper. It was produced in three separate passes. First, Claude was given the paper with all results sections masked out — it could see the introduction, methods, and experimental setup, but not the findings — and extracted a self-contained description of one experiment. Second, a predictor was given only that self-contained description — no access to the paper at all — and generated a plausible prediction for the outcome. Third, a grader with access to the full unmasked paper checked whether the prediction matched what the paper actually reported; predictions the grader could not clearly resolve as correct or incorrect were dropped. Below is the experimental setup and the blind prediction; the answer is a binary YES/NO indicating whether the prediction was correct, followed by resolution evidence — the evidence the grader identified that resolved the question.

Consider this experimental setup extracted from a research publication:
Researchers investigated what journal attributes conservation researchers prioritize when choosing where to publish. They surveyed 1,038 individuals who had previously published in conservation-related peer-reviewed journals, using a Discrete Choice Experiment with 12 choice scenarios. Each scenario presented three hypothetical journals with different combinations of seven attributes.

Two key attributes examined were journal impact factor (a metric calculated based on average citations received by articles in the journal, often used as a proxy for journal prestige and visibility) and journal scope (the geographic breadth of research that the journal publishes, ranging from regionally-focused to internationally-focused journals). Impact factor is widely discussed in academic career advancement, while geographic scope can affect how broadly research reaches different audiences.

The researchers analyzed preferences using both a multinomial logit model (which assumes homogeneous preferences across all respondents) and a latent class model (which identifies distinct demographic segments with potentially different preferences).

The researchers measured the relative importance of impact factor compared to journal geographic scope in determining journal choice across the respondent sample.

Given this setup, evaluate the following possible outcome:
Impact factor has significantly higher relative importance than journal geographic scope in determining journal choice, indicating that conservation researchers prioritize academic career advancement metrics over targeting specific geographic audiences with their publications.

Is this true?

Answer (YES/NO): NO